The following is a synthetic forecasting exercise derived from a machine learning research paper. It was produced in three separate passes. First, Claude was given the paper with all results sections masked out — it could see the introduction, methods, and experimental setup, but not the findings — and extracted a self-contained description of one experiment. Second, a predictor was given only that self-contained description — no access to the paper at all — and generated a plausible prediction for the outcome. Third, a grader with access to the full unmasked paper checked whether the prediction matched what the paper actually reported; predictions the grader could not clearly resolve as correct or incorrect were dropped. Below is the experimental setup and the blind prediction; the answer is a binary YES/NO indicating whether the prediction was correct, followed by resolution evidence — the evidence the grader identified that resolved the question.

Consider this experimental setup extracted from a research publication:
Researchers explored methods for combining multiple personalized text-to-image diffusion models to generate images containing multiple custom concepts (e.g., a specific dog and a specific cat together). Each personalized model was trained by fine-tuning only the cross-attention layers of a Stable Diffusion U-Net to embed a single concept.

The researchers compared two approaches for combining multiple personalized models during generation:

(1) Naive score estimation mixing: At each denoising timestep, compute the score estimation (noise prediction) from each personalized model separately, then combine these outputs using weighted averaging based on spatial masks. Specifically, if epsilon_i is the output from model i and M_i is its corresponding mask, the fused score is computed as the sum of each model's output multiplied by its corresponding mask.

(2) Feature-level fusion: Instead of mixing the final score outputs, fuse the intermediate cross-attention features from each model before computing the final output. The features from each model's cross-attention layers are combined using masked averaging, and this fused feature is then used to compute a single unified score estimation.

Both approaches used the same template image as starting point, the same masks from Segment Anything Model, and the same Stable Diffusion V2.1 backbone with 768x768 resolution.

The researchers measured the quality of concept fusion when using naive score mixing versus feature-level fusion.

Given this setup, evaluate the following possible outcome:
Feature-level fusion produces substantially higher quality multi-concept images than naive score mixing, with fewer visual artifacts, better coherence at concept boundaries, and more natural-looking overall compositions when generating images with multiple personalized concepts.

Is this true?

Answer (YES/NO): YES